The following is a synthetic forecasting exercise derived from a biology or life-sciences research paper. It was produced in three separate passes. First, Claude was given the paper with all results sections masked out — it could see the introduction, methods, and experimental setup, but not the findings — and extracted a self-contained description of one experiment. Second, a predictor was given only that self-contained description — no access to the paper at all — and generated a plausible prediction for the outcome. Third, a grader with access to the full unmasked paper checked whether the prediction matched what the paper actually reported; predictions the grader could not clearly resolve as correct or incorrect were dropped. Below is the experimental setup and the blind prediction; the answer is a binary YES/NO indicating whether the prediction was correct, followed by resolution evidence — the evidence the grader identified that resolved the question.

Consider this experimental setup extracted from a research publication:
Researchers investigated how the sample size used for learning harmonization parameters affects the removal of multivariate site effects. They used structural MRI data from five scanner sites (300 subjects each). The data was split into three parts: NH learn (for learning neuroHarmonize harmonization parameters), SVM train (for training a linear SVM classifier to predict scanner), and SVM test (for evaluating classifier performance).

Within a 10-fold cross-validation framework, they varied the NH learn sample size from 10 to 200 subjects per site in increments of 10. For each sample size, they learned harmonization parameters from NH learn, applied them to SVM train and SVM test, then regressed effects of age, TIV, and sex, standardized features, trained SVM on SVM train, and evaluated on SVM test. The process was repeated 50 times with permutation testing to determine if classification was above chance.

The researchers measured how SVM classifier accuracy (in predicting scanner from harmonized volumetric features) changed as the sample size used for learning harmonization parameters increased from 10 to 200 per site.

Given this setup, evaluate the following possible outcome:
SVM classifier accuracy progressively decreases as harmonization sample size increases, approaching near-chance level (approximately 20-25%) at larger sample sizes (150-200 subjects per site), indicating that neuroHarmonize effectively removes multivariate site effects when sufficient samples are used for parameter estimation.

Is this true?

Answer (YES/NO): NO